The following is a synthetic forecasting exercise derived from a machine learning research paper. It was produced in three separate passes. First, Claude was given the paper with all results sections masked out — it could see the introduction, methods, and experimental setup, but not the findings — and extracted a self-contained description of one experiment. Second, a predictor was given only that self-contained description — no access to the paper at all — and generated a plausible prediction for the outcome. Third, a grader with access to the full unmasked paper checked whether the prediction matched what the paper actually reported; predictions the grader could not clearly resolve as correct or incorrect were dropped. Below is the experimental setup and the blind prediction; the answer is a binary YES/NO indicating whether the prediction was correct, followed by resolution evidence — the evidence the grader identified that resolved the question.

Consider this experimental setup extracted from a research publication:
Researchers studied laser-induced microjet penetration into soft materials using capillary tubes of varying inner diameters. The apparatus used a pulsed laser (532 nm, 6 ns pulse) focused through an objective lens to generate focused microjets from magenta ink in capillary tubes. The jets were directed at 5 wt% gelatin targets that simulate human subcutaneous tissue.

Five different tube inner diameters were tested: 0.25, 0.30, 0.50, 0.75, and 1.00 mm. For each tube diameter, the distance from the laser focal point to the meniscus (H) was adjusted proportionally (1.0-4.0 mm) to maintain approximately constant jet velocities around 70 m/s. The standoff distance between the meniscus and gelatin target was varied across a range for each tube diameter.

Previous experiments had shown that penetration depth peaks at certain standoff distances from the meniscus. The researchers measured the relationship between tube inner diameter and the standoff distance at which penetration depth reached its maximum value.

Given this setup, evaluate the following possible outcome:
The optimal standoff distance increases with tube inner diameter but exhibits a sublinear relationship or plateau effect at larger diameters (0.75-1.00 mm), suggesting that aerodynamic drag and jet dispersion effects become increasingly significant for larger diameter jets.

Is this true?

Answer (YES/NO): NO